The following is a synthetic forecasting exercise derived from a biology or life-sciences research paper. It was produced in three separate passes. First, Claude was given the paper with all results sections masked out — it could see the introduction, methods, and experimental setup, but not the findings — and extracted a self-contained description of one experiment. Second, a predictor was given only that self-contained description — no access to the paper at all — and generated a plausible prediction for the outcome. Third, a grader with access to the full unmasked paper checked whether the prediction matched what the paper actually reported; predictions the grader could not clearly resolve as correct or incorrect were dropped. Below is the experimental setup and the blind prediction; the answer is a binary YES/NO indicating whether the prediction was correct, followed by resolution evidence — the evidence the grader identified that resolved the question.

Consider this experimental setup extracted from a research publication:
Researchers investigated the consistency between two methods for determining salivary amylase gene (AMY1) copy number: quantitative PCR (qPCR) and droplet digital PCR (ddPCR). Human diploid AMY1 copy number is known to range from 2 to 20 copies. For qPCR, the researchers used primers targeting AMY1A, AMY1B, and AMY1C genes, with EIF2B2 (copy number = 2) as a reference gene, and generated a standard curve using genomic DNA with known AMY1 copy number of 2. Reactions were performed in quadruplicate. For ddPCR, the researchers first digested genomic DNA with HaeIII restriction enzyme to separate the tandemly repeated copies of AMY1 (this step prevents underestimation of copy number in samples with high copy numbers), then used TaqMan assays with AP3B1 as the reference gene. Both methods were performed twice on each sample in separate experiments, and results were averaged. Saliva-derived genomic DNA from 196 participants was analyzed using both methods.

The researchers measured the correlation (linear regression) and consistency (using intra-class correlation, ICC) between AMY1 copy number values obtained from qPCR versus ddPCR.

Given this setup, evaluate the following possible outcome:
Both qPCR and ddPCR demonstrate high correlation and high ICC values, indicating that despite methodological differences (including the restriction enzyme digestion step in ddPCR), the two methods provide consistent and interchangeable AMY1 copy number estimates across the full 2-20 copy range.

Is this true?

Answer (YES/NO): YES